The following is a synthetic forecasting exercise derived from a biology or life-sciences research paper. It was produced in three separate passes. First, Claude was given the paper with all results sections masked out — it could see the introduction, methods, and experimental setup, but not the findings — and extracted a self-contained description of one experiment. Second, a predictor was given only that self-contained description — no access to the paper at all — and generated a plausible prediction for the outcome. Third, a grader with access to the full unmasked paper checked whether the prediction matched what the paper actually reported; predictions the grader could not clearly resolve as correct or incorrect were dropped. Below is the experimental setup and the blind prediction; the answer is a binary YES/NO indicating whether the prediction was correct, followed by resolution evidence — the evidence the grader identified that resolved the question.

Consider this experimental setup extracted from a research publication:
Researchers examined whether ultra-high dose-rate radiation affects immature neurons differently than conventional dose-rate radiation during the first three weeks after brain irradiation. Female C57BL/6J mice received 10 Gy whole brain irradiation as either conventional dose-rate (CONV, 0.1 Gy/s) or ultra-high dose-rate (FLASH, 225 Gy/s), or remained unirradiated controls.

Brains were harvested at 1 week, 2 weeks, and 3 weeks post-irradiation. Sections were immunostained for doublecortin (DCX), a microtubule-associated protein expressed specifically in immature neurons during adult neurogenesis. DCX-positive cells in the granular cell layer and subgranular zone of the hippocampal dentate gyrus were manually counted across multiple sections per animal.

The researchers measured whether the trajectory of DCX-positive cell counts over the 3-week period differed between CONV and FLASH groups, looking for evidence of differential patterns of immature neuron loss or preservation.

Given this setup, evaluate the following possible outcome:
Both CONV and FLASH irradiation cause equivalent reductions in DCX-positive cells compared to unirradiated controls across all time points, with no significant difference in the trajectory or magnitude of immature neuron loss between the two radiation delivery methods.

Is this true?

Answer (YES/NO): NO